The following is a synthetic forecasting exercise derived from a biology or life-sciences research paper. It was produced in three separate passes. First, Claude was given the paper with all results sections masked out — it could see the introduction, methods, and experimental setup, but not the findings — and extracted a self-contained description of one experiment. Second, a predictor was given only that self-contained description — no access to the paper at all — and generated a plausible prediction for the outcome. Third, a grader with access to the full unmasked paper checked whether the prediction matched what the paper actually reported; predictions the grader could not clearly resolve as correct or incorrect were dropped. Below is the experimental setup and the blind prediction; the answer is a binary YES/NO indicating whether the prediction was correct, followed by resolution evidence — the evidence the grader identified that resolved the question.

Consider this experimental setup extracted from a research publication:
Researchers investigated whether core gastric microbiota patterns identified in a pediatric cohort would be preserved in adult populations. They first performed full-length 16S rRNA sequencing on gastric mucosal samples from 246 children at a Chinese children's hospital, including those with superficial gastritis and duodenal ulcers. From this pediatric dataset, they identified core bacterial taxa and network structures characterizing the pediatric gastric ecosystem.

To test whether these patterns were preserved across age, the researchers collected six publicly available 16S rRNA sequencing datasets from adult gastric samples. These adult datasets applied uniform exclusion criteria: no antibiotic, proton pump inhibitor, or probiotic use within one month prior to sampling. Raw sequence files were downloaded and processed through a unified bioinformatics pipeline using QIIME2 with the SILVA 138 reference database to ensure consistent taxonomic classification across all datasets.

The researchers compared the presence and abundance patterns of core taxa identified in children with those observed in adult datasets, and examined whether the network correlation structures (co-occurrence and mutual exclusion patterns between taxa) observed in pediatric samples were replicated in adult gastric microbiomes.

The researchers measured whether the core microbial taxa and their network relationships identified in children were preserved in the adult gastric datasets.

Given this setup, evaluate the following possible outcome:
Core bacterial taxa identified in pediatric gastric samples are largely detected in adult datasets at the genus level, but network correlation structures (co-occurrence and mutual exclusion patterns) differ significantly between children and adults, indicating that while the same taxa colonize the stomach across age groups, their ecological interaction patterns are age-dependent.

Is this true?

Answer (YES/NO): NO